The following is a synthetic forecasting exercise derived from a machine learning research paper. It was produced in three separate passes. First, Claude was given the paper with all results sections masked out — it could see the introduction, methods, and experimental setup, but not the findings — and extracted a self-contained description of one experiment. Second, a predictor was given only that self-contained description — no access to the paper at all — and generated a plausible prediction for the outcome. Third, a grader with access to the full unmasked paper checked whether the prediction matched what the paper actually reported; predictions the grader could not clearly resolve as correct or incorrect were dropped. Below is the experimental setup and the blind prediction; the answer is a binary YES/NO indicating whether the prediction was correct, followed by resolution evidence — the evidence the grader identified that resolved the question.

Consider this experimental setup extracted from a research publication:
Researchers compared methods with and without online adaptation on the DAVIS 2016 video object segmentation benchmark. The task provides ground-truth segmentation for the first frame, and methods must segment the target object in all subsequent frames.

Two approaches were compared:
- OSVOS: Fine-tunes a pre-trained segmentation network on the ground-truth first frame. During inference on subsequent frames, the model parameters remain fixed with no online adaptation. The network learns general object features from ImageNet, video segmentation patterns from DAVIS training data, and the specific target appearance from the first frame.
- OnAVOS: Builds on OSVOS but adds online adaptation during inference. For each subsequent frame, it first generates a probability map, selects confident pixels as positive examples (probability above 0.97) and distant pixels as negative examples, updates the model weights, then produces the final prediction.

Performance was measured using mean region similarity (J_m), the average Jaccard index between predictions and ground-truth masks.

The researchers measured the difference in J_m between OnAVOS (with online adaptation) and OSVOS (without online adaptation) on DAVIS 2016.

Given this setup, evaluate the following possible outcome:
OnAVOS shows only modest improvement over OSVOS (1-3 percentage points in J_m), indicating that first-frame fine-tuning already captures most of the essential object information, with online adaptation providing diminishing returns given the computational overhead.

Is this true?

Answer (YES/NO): NO